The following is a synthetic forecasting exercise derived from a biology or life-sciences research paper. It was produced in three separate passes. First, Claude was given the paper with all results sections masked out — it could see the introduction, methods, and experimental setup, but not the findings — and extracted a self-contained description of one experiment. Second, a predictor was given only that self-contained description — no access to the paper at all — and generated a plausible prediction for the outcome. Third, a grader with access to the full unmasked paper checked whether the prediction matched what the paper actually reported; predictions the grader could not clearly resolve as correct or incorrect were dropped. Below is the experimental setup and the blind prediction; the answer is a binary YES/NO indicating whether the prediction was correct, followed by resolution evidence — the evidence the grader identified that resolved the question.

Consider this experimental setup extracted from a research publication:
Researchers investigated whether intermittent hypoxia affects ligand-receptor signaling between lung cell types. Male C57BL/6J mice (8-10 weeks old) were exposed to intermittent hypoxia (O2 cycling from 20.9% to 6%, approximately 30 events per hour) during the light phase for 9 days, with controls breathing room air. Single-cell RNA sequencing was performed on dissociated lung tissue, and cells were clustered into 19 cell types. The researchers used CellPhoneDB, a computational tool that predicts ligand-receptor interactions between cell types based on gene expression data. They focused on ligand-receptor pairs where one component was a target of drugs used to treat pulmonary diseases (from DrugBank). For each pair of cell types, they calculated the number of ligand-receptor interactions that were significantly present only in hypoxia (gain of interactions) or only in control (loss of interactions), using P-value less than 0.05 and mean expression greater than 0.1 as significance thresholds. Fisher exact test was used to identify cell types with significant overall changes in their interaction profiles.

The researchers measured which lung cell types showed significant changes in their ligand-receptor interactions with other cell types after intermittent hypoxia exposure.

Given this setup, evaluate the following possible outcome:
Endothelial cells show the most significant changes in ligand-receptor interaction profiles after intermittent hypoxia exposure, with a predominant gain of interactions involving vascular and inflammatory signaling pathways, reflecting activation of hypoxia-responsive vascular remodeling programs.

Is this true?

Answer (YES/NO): NO